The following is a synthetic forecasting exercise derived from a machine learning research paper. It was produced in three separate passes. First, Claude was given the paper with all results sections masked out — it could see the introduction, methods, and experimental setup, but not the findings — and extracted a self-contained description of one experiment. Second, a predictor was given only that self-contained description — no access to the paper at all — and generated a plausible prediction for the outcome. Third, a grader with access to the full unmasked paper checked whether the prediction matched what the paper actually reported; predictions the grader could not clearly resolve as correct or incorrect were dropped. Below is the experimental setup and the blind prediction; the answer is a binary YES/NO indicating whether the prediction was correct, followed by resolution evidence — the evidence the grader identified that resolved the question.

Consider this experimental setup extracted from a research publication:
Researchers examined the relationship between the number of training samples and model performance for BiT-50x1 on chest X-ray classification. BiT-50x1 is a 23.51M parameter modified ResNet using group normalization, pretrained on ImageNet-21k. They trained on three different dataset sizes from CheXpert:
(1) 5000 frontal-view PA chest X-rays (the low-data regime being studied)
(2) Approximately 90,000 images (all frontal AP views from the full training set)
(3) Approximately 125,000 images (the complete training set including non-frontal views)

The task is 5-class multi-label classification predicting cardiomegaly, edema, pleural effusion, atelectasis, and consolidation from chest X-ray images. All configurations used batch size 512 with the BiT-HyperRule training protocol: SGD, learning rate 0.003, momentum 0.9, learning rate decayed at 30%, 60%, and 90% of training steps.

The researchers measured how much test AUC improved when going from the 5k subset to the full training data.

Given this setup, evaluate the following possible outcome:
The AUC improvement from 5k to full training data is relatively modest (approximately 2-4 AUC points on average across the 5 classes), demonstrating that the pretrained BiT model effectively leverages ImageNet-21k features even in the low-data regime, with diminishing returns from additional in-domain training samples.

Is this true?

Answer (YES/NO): NO